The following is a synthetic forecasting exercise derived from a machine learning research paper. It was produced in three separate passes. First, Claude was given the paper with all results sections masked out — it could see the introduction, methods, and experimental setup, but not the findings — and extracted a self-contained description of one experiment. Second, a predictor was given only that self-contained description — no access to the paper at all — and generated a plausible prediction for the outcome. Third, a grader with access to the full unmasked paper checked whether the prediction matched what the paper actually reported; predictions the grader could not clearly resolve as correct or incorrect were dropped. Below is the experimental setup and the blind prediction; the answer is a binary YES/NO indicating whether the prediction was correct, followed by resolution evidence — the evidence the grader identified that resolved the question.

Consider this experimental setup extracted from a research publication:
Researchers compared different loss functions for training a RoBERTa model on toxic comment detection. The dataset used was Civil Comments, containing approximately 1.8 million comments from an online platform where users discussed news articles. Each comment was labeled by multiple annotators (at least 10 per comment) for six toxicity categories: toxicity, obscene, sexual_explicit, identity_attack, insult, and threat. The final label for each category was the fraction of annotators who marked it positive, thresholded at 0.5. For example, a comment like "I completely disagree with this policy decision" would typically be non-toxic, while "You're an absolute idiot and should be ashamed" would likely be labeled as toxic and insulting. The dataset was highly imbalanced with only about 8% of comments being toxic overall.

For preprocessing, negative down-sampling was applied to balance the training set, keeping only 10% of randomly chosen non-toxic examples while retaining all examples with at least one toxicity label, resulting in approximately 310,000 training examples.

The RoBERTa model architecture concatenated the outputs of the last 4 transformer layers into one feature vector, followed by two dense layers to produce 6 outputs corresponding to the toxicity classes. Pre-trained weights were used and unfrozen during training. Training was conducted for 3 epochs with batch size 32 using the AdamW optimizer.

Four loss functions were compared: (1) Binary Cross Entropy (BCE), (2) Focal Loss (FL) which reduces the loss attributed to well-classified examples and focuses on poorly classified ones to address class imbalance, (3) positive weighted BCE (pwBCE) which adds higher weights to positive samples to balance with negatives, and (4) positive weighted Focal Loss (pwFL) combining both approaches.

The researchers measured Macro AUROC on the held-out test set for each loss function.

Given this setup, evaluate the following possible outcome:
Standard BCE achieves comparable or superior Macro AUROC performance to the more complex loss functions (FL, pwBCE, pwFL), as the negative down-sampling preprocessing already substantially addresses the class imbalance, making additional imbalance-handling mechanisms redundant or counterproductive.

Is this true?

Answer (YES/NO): YES